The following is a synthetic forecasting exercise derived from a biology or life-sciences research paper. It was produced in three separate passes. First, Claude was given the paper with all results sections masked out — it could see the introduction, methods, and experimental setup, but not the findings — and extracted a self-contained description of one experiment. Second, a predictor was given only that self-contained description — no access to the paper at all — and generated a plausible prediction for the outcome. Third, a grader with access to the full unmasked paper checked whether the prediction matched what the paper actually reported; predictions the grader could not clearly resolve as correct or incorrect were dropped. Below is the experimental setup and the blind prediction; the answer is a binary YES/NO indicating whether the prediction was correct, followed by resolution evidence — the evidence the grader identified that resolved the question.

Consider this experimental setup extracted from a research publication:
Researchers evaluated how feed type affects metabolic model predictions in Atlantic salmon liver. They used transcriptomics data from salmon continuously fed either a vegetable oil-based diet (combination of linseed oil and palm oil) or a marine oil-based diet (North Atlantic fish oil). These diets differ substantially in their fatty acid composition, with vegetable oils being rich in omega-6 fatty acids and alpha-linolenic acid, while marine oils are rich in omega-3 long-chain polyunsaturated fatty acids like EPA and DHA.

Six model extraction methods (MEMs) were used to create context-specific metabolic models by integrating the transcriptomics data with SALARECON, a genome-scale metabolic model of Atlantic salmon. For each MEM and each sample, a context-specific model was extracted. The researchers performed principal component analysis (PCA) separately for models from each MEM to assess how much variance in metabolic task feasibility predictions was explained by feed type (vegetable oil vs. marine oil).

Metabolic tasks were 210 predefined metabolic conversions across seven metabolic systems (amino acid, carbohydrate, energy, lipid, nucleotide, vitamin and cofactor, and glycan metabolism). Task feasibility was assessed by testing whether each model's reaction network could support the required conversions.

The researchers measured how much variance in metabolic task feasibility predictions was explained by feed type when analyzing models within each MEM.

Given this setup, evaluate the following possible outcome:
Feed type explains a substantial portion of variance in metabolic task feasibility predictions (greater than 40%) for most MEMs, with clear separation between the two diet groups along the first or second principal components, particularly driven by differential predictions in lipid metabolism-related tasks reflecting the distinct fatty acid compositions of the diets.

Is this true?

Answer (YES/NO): NO